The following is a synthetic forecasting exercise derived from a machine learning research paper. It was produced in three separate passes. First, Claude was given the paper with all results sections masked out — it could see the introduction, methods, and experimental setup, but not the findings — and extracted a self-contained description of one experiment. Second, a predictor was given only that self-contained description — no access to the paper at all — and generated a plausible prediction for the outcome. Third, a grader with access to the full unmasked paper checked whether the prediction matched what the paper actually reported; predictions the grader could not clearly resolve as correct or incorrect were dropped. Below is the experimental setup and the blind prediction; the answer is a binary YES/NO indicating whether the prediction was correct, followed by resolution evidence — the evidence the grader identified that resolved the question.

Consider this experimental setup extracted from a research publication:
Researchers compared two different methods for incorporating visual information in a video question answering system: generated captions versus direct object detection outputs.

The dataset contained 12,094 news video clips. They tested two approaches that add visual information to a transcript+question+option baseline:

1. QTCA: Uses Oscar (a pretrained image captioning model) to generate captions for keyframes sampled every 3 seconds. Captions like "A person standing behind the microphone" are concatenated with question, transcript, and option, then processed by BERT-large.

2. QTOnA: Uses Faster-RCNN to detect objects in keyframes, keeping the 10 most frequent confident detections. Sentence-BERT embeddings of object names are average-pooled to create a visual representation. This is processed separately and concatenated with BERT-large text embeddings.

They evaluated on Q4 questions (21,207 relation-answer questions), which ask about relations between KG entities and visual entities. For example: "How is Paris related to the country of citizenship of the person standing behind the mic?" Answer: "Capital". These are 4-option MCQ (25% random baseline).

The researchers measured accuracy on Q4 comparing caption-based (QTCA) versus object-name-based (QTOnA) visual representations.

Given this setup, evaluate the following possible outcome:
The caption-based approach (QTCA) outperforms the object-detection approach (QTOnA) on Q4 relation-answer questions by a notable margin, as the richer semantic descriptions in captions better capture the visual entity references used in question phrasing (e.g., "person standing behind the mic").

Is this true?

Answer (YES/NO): NO